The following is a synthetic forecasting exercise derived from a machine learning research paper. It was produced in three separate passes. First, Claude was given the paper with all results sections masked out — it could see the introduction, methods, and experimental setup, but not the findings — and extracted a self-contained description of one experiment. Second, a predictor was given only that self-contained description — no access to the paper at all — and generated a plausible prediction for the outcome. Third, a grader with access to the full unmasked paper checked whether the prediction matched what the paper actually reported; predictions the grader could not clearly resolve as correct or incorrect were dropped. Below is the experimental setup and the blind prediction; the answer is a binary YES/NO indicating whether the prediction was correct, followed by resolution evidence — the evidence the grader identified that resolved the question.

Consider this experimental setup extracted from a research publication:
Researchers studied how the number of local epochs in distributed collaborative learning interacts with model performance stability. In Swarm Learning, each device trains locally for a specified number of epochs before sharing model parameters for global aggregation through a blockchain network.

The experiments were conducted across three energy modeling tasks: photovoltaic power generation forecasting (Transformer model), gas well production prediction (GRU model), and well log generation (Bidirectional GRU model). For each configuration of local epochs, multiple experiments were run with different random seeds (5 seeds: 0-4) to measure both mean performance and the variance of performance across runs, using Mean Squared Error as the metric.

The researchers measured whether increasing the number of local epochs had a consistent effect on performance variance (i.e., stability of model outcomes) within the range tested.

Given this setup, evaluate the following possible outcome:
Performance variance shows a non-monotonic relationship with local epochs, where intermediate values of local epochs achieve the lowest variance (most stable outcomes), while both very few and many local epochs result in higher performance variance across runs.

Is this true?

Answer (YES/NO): NO